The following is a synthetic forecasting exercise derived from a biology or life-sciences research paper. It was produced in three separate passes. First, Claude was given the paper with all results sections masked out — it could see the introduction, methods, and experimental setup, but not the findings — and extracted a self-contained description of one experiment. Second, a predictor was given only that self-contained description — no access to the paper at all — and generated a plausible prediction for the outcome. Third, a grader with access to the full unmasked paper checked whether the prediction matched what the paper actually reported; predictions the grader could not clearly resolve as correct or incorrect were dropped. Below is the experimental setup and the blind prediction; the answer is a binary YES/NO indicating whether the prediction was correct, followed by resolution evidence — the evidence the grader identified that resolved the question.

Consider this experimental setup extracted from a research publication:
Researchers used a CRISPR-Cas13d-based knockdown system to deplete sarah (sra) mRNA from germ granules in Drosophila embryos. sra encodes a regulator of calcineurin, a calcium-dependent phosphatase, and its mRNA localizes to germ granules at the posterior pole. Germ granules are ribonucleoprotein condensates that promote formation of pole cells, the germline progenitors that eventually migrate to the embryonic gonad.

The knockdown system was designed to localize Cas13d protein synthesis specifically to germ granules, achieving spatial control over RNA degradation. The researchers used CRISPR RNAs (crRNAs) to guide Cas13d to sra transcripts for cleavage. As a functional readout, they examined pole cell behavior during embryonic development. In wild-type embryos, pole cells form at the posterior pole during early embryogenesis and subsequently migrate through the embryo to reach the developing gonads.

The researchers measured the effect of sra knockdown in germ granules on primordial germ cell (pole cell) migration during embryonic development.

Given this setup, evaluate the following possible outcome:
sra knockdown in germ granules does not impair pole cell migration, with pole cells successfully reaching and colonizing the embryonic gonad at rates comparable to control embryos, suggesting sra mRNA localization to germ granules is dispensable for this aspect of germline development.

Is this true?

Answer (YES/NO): NO